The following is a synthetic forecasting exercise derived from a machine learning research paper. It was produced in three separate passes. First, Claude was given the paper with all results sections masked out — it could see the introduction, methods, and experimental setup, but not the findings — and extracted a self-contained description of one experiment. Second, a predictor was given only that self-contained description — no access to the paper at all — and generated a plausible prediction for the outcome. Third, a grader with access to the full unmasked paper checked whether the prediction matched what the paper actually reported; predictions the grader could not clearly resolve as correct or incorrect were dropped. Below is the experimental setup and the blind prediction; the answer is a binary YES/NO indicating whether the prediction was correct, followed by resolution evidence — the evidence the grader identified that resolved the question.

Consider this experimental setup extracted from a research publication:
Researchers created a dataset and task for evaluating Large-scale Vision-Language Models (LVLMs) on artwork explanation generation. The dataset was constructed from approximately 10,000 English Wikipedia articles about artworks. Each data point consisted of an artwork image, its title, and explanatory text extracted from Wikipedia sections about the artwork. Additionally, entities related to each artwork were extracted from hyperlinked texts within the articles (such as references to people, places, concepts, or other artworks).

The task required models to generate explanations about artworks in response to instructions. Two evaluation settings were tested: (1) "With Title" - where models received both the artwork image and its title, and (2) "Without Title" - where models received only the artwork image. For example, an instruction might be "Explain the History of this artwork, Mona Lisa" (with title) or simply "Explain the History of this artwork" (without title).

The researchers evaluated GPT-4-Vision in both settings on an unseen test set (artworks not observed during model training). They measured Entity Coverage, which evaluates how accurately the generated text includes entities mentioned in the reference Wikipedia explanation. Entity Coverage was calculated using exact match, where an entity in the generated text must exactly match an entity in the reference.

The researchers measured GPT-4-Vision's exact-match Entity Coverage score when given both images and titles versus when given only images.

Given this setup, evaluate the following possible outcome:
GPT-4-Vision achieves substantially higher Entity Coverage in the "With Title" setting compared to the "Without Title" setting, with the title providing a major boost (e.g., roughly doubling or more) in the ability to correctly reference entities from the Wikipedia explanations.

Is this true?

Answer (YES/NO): YES